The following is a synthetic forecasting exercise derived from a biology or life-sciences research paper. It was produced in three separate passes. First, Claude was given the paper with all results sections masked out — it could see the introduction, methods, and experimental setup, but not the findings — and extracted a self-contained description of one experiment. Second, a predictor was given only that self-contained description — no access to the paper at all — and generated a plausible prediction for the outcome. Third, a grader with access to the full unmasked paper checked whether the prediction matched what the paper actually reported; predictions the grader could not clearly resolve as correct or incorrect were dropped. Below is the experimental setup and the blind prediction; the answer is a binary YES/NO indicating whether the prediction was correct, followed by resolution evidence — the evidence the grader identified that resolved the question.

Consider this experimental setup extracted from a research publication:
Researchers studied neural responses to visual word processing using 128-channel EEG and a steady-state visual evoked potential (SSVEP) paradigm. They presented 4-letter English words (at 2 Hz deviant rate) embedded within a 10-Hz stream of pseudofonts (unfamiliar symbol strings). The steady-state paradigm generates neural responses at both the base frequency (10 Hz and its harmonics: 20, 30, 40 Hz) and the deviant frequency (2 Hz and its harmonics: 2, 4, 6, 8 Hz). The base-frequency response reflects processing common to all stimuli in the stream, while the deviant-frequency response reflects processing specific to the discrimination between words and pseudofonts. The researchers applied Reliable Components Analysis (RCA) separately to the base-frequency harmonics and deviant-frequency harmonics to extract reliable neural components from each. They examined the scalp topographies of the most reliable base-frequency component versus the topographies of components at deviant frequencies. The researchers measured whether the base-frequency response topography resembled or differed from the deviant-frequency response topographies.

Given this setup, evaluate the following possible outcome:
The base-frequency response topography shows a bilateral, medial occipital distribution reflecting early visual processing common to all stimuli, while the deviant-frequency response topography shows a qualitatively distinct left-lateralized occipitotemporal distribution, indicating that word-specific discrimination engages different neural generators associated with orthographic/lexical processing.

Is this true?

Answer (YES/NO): YES